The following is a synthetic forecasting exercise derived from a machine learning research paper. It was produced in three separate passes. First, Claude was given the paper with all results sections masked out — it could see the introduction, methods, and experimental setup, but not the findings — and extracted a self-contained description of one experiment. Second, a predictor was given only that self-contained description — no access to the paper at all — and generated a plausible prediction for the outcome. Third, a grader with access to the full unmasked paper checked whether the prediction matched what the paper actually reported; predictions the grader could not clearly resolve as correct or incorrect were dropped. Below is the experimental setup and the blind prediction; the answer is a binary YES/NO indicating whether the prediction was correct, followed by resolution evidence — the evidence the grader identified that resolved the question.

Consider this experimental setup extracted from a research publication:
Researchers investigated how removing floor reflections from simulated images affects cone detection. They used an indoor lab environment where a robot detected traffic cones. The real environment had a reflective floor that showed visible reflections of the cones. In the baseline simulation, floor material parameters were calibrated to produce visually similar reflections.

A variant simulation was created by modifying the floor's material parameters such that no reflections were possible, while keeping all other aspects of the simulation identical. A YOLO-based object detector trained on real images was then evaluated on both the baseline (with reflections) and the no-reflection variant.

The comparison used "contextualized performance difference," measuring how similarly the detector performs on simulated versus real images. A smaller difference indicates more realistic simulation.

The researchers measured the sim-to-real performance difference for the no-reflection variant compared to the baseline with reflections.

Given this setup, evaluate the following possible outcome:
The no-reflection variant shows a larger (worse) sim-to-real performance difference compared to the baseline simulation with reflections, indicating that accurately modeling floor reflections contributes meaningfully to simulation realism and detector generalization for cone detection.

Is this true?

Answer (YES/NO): NO